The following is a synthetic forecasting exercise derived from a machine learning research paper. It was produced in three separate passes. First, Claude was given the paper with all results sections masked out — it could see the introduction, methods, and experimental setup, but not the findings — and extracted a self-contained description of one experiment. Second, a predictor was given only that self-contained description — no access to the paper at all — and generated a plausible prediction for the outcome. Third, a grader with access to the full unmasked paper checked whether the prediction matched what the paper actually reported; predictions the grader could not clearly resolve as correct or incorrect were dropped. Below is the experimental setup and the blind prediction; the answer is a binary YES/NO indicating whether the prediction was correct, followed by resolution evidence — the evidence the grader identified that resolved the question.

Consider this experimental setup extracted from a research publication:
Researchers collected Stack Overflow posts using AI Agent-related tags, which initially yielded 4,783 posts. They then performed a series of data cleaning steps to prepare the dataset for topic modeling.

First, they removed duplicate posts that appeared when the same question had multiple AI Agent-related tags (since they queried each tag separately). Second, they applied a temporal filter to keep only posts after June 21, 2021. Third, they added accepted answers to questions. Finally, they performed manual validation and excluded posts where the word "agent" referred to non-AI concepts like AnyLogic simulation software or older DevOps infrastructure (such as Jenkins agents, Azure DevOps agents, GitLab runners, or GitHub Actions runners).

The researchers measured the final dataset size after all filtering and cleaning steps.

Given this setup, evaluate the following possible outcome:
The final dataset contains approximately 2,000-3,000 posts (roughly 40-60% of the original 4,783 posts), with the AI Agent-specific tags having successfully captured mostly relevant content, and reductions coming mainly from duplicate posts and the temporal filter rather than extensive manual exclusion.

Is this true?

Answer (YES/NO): NO